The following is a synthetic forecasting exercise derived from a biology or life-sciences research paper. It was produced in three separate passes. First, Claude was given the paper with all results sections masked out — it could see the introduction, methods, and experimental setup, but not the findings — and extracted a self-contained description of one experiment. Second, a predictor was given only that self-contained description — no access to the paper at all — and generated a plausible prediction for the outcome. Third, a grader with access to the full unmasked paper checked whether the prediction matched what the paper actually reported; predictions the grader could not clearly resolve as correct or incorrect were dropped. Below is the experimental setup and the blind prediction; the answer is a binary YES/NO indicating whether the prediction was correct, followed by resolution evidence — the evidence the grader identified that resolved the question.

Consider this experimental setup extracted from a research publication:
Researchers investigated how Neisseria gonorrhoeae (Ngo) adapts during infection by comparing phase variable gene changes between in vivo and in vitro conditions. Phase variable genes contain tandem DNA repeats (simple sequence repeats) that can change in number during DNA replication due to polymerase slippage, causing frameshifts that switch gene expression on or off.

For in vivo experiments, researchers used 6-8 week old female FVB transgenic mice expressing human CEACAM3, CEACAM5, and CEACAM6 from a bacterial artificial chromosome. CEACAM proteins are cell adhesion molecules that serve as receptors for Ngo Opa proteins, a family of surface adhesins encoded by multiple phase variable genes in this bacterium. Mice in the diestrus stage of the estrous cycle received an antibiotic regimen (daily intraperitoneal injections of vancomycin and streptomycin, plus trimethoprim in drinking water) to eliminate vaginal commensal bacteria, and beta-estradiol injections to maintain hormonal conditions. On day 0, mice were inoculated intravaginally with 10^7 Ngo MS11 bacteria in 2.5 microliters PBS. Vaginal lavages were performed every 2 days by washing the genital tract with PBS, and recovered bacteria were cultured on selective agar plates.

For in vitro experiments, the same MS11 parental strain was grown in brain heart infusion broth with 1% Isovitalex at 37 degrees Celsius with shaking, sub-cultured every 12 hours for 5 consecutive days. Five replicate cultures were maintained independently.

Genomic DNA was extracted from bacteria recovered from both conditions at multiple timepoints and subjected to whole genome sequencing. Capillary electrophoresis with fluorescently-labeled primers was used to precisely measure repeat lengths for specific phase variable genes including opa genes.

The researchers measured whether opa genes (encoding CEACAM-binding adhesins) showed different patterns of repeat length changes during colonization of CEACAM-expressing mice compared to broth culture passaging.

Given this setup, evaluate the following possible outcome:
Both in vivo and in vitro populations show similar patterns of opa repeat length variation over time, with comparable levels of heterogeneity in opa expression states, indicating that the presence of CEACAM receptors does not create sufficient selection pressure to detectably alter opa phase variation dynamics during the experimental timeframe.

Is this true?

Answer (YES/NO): NO